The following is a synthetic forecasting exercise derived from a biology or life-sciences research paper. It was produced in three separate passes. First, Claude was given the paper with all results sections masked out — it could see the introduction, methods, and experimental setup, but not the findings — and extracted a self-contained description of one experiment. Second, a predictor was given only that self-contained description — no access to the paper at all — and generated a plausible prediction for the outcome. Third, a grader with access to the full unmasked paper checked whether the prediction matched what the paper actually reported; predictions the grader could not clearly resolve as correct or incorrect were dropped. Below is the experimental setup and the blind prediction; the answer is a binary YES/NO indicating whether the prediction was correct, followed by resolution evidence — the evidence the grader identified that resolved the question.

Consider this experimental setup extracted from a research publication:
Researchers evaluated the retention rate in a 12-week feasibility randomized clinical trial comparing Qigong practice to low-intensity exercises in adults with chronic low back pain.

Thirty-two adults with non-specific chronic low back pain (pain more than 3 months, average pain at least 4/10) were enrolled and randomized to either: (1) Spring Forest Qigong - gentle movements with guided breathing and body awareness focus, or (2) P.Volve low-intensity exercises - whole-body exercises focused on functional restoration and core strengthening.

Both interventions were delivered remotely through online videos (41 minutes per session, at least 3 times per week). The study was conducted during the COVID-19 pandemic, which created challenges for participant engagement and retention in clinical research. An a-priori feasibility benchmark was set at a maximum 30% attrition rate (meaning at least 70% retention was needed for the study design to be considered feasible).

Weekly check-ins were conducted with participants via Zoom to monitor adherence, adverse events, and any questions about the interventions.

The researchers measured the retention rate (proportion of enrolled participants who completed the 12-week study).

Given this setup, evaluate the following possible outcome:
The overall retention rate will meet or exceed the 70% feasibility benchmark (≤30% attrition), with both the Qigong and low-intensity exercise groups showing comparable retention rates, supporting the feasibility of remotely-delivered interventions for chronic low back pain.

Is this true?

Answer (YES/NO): NO